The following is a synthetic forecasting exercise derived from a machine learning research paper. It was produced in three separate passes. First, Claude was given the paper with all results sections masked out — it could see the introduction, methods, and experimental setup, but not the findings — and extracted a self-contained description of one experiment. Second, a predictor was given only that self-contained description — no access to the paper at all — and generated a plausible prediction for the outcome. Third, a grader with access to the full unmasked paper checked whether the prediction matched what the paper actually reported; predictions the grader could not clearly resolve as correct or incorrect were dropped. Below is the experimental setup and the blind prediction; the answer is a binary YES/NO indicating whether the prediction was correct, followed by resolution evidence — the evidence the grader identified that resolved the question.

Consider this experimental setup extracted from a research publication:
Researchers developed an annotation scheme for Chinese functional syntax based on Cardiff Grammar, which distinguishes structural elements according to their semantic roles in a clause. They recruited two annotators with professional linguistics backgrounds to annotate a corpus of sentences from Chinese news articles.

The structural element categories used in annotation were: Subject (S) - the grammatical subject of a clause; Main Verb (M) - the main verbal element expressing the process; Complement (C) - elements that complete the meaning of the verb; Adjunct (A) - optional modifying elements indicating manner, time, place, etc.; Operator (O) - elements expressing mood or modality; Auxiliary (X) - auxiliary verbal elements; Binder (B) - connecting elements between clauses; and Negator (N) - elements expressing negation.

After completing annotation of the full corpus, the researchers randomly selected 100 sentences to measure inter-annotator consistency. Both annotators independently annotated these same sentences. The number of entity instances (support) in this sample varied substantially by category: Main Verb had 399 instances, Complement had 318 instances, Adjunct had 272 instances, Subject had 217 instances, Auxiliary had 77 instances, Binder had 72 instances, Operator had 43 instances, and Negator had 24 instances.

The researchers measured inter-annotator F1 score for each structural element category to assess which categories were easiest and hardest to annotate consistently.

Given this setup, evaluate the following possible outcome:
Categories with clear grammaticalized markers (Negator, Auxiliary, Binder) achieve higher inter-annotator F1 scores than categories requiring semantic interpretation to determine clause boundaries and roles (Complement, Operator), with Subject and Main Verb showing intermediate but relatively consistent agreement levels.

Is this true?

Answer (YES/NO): NO